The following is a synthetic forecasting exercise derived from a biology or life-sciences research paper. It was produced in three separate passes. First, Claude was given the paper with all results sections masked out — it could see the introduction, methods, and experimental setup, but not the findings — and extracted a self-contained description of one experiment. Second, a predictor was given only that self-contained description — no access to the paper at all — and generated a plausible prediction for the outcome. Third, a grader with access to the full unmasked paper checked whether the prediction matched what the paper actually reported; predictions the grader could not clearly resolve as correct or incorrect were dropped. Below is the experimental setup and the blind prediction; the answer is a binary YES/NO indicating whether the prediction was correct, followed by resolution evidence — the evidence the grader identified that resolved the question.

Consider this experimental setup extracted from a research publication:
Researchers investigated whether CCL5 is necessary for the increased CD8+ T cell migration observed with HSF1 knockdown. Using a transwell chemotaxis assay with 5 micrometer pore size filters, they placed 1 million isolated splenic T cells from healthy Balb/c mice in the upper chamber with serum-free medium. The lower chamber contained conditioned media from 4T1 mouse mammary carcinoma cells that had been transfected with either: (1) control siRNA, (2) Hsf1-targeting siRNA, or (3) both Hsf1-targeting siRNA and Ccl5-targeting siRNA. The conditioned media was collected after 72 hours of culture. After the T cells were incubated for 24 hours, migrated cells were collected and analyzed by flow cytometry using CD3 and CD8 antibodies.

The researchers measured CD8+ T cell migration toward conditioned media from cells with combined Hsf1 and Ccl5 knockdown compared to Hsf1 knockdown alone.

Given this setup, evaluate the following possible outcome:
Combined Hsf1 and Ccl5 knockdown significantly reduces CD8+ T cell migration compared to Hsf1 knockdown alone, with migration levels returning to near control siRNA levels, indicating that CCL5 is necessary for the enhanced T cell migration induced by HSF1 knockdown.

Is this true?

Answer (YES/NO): NO